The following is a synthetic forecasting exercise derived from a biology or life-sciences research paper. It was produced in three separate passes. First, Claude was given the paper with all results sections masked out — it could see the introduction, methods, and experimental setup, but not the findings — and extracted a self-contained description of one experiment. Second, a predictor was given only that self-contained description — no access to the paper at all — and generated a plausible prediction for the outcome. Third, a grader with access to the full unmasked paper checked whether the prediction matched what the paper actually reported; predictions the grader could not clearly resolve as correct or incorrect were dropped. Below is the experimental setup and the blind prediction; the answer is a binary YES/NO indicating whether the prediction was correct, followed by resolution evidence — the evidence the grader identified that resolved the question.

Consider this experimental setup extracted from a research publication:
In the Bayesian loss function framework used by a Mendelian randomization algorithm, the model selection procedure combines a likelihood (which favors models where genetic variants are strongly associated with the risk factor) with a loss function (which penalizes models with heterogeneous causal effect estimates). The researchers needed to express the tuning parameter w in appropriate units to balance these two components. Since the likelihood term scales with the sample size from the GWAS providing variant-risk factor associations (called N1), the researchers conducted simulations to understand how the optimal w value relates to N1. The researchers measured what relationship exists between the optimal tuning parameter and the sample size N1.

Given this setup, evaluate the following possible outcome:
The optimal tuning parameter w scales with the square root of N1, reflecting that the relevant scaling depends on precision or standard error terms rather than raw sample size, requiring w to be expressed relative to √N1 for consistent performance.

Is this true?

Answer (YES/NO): NO